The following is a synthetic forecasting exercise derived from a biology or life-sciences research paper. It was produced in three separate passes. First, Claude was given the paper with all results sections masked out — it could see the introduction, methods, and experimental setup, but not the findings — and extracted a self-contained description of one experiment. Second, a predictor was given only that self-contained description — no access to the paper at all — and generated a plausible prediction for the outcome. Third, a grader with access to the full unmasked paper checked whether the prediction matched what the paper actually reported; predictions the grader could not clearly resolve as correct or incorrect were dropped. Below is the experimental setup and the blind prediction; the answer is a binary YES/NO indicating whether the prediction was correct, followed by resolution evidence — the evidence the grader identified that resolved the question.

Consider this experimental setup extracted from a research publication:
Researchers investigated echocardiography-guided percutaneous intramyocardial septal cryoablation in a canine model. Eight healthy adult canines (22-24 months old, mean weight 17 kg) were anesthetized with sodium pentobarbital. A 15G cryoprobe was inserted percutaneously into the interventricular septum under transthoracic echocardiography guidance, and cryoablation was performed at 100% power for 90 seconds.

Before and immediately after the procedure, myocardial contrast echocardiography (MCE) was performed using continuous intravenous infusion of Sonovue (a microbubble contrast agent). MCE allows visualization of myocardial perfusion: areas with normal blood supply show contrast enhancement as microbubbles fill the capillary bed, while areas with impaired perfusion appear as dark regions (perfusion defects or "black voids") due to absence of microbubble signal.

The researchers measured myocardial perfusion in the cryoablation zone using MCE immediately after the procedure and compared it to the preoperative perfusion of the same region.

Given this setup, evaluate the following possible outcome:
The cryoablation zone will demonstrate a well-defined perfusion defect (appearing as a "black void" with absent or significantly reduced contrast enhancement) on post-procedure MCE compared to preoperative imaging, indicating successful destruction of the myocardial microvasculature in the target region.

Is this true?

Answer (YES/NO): YES